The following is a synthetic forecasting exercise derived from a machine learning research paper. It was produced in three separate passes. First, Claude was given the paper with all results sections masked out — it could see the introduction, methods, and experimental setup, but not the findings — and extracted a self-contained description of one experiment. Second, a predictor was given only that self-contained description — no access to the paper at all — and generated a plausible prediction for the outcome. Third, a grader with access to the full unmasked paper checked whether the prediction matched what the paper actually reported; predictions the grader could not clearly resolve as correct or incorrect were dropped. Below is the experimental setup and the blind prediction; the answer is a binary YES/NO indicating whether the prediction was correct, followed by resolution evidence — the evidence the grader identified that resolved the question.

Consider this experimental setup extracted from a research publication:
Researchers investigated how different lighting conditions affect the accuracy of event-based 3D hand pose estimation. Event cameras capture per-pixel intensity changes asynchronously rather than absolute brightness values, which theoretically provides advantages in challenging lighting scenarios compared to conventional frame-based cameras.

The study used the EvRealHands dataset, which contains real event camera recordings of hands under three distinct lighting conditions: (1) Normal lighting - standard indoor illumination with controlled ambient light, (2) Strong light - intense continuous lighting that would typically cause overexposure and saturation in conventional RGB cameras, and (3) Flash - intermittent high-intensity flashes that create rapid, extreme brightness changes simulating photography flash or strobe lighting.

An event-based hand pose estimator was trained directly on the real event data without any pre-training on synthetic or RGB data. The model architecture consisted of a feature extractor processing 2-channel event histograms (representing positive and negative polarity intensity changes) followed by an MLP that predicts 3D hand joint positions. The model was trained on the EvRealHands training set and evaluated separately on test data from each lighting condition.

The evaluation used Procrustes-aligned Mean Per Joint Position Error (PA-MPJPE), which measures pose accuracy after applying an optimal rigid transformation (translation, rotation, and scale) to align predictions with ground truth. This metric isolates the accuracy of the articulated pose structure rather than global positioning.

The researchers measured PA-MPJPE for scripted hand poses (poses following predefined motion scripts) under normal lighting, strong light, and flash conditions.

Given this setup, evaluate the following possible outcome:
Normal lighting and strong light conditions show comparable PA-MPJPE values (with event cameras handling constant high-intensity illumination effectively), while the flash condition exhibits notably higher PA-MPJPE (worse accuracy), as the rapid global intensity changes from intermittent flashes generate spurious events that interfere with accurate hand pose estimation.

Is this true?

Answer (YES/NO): NO